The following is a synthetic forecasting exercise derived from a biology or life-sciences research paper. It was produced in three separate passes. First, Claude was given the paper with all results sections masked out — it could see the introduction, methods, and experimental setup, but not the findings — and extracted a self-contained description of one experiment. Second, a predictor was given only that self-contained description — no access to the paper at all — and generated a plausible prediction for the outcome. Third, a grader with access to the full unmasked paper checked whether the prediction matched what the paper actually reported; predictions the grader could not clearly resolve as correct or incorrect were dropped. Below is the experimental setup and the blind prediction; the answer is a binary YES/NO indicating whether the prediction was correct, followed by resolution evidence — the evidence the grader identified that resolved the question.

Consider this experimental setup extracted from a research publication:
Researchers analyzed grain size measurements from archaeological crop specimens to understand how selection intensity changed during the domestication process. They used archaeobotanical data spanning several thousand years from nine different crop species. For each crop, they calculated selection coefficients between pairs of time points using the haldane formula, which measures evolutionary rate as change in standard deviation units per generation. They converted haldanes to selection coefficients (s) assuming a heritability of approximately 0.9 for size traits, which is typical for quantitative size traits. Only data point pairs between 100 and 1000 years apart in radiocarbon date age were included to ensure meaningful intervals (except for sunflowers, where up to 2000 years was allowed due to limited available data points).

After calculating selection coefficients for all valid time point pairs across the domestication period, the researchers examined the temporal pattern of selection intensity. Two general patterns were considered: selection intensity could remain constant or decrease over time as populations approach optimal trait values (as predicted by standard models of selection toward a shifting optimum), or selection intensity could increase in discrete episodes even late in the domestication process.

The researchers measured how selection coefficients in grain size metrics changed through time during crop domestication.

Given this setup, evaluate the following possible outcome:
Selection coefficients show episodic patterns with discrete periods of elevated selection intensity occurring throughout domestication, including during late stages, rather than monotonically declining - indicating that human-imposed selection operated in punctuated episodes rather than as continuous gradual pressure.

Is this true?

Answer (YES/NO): NO